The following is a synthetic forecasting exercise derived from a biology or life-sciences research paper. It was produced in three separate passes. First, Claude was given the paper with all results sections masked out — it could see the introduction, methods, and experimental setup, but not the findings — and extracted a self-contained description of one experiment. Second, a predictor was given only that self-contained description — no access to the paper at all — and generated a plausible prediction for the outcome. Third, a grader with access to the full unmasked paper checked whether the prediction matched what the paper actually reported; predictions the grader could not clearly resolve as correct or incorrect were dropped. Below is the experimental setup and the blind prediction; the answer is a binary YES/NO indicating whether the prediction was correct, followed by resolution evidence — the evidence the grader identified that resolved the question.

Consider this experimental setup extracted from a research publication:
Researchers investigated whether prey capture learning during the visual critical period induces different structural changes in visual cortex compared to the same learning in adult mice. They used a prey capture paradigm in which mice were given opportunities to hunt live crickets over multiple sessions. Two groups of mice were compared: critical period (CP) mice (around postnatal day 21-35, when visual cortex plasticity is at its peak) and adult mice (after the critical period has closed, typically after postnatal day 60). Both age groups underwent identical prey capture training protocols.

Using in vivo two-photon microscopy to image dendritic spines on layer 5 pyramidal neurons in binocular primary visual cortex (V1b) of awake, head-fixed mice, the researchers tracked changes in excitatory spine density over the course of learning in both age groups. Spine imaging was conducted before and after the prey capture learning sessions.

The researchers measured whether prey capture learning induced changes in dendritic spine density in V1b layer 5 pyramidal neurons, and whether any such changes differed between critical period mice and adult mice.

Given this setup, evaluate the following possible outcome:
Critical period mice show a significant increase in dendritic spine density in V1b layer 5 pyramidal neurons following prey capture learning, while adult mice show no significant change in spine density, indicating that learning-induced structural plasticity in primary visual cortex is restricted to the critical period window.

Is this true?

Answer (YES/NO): YES